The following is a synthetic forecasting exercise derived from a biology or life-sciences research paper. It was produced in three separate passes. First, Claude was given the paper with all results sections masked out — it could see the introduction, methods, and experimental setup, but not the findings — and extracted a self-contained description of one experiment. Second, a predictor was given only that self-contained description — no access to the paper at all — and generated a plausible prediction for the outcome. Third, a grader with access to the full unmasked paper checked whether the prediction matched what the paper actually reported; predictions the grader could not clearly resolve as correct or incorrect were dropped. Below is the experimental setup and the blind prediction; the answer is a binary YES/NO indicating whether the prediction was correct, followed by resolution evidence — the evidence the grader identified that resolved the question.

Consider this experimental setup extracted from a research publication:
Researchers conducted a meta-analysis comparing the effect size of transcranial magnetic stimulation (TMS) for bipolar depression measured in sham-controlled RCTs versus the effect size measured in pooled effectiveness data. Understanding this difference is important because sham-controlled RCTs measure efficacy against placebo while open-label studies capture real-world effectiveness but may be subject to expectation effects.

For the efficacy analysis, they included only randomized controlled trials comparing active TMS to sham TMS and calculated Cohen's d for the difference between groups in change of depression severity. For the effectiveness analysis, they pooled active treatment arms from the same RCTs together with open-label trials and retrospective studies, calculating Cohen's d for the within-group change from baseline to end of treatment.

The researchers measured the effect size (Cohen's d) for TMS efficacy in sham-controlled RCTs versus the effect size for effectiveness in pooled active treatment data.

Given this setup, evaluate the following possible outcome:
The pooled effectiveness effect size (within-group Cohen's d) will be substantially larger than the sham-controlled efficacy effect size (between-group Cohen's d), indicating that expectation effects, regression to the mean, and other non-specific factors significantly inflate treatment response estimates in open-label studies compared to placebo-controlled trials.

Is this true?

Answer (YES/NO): YES